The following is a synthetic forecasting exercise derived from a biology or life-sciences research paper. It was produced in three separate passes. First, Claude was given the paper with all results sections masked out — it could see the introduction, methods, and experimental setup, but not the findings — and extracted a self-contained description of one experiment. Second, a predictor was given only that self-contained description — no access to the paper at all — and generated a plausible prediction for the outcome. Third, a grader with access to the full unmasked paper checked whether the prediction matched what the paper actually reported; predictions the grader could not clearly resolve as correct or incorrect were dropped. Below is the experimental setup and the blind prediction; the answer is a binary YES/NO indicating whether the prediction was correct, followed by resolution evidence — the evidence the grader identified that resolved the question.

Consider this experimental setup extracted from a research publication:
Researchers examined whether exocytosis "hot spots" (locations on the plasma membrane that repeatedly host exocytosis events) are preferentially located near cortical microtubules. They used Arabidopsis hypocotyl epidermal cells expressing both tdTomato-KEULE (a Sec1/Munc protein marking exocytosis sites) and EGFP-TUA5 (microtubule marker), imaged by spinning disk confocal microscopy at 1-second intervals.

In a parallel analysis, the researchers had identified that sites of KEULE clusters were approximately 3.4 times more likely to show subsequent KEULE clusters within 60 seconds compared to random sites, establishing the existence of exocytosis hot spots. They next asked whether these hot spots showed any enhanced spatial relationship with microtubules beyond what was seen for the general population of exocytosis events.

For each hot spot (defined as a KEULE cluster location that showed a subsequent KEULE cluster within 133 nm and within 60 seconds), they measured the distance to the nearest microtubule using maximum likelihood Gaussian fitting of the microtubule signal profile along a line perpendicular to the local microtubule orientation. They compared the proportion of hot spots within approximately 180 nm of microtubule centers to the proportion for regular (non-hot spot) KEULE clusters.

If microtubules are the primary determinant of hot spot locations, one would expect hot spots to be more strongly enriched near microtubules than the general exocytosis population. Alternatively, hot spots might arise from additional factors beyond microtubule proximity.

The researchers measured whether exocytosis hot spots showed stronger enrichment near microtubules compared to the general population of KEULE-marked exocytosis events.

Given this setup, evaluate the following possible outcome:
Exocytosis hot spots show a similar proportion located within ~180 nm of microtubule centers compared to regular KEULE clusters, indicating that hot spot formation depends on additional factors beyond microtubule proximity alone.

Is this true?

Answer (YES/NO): NO